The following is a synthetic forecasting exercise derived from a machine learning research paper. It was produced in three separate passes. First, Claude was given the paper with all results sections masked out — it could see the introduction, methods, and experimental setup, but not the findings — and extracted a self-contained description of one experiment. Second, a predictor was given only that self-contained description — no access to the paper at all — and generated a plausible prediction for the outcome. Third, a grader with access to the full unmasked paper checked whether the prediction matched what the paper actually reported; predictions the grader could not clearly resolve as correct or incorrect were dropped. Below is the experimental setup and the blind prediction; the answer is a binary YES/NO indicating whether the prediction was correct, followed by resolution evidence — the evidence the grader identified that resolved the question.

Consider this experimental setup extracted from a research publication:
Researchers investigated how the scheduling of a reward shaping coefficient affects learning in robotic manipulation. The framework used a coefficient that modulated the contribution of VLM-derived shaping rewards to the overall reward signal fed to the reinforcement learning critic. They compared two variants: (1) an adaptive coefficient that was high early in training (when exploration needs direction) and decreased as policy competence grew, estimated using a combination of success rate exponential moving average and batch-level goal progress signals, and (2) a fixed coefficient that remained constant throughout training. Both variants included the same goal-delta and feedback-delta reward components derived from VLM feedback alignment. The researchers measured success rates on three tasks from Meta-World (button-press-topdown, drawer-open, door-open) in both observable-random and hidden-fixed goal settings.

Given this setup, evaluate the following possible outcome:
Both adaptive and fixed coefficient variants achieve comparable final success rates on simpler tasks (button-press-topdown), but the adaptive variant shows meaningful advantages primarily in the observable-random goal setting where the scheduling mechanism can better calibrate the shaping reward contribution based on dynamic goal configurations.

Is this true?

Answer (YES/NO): NO